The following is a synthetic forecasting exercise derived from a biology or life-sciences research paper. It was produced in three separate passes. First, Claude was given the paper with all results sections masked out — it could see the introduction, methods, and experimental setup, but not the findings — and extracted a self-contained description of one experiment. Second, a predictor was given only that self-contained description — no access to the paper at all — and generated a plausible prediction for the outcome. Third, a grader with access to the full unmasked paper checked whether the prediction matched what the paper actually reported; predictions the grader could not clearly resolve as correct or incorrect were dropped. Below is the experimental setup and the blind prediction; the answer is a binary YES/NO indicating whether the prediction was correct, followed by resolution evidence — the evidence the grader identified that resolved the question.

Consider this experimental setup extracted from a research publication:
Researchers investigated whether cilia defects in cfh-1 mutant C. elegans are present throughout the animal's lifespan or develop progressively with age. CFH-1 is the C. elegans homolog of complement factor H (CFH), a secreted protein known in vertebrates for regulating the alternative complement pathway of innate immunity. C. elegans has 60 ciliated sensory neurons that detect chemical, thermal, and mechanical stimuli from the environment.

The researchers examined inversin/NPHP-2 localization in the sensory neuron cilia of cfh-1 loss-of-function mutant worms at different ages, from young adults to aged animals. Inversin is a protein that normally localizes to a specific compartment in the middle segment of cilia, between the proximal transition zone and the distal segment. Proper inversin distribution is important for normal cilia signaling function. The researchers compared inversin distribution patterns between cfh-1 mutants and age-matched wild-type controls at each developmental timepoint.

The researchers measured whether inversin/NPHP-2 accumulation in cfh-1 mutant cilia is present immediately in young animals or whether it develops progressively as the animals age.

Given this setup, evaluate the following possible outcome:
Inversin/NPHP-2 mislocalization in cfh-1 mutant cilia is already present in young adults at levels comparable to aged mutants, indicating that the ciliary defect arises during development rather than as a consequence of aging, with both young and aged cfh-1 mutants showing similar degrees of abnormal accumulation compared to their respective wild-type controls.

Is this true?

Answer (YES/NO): NO